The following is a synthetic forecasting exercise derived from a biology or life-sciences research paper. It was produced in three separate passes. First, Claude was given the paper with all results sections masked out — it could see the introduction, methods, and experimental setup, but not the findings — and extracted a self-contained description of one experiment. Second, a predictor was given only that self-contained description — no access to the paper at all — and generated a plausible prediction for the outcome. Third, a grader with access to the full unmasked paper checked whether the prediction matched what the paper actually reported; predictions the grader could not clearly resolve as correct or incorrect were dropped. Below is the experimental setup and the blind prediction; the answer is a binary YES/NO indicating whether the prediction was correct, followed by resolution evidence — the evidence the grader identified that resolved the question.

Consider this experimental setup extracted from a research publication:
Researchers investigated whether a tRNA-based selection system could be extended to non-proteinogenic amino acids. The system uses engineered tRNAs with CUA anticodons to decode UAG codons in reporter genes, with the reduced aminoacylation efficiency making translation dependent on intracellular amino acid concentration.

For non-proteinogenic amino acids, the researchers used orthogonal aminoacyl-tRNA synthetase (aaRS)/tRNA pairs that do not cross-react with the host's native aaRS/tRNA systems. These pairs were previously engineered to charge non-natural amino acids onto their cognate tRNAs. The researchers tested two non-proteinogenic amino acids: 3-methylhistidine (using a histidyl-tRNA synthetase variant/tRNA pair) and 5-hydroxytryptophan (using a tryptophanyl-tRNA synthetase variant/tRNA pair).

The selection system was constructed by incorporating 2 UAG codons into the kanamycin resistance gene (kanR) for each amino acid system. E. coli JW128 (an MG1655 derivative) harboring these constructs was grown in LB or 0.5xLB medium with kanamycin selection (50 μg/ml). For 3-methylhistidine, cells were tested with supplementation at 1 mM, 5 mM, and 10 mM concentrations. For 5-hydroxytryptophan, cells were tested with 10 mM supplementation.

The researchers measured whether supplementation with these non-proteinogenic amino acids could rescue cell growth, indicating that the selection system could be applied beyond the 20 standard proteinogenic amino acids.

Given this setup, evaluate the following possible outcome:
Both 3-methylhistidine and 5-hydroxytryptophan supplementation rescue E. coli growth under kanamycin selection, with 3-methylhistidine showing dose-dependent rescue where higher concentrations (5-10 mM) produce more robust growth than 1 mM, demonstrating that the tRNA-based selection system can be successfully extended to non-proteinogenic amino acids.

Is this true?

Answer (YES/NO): YES